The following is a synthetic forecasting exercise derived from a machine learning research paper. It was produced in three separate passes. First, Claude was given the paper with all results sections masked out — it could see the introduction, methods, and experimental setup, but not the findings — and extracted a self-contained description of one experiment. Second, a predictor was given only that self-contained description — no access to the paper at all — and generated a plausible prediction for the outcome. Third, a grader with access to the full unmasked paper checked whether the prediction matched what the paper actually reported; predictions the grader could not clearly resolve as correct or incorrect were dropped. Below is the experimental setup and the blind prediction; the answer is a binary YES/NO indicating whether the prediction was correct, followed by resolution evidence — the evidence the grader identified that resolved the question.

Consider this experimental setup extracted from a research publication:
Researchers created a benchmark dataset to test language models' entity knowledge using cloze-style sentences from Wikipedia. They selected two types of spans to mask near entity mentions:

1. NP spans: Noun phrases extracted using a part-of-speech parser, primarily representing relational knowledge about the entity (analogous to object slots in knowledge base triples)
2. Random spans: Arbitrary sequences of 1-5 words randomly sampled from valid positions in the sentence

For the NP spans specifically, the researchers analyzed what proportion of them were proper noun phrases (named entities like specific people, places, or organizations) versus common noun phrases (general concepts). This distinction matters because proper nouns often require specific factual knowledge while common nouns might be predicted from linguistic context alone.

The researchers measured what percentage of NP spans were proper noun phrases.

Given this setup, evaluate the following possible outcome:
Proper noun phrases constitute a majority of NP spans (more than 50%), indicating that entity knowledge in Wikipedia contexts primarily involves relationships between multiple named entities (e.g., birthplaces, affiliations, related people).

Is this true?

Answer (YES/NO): NO